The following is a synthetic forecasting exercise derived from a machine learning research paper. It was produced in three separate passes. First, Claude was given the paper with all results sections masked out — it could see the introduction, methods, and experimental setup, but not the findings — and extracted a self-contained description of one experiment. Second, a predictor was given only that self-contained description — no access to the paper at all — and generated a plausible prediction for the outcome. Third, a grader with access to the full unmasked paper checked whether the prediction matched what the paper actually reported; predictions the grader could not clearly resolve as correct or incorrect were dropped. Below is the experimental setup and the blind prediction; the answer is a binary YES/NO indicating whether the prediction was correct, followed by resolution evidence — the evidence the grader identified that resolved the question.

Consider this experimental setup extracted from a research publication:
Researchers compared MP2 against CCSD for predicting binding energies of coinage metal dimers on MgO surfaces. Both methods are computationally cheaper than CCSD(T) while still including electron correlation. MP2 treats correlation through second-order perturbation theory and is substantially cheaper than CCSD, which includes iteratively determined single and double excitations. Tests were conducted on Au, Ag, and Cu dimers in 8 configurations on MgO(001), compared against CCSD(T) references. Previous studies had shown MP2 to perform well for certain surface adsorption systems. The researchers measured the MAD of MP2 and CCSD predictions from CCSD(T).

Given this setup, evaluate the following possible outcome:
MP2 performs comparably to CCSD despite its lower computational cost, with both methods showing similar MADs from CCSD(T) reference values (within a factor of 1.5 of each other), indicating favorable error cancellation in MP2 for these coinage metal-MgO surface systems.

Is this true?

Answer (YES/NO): NO